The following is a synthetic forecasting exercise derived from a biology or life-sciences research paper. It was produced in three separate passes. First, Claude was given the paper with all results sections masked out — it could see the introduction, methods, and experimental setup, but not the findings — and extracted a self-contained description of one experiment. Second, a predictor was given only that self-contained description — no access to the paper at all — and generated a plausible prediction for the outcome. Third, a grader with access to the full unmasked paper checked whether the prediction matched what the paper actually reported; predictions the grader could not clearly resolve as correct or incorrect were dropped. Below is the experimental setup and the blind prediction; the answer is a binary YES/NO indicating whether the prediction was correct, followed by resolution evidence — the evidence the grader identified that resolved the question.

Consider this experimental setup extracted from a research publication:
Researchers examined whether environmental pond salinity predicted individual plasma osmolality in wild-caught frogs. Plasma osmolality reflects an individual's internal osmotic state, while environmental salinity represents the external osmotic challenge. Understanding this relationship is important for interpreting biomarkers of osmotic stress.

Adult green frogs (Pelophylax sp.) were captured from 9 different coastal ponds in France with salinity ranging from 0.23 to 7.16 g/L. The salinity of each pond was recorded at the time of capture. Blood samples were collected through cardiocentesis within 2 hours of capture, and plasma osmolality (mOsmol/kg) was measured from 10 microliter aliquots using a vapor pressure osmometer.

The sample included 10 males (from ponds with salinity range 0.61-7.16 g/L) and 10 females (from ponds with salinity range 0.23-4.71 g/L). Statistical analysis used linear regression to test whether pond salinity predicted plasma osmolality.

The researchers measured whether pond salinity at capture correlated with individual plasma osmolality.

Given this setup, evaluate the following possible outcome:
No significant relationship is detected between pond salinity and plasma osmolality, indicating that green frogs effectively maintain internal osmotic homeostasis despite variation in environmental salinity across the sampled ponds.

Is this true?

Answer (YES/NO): YES